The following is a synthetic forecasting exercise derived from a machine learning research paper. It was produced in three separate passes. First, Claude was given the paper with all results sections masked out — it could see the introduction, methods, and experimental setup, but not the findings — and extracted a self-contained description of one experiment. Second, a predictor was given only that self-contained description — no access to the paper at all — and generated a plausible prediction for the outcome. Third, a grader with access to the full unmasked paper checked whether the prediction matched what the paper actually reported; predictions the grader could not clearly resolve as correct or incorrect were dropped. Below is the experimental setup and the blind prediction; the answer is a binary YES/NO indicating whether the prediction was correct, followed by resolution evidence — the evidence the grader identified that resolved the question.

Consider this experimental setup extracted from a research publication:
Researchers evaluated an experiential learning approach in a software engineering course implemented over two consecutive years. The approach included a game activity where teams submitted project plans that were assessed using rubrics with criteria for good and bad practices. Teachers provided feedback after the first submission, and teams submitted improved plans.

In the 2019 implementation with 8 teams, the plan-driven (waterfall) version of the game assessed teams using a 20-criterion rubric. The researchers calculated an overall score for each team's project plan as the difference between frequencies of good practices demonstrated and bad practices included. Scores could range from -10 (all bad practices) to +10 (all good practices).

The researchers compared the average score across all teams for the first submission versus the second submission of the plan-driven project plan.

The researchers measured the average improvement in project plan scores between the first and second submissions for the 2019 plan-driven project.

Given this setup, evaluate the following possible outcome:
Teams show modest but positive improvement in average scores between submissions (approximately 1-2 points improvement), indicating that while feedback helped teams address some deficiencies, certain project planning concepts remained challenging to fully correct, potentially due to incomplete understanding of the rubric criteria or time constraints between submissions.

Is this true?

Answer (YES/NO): NO